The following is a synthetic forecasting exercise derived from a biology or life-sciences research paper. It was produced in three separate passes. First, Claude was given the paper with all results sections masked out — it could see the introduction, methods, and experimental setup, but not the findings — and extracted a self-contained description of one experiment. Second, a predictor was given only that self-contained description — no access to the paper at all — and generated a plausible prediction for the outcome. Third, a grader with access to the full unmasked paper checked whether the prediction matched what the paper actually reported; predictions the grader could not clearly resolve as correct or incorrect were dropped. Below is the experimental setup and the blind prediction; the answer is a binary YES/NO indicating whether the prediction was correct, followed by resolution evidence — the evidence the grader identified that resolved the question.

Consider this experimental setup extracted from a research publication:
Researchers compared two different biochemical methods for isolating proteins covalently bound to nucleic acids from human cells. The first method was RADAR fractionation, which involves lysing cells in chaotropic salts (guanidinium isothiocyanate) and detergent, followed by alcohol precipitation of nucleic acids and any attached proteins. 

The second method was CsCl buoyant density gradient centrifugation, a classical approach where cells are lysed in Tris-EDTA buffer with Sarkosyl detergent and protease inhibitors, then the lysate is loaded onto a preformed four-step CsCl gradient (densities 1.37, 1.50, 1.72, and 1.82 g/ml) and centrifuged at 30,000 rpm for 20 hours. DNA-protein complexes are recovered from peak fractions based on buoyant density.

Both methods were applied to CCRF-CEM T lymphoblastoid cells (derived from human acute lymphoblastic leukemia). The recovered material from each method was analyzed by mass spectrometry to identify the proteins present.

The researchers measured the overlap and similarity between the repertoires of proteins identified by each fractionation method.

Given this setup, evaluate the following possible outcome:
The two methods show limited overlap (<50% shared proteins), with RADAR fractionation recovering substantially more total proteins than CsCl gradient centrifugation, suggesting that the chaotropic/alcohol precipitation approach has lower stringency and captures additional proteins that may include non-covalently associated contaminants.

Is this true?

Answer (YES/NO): NO